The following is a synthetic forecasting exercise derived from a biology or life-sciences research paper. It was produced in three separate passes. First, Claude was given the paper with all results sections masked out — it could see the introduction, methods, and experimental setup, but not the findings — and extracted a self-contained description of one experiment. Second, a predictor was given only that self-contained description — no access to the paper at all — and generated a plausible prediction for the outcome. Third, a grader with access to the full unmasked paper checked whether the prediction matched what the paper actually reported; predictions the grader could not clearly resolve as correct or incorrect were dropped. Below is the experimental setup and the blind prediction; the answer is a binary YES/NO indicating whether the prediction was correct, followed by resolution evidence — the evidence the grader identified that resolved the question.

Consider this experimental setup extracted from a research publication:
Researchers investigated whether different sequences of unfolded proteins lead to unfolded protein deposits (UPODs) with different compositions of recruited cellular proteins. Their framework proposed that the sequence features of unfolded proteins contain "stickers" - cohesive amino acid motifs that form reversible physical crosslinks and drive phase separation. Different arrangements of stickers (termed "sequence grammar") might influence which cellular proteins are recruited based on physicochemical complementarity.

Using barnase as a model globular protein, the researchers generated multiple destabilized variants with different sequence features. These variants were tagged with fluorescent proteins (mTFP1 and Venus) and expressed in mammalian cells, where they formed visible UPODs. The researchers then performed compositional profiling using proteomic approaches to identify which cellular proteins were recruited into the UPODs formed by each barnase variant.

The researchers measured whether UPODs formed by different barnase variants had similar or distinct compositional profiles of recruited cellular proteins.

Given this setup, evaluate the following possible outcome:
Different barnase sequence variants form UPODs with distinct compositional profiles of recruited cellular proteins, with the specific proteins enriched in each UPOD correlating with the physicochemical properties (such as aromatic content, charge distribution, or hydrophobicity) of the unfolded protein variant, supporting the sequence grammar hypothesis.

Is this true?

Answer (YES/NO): YES